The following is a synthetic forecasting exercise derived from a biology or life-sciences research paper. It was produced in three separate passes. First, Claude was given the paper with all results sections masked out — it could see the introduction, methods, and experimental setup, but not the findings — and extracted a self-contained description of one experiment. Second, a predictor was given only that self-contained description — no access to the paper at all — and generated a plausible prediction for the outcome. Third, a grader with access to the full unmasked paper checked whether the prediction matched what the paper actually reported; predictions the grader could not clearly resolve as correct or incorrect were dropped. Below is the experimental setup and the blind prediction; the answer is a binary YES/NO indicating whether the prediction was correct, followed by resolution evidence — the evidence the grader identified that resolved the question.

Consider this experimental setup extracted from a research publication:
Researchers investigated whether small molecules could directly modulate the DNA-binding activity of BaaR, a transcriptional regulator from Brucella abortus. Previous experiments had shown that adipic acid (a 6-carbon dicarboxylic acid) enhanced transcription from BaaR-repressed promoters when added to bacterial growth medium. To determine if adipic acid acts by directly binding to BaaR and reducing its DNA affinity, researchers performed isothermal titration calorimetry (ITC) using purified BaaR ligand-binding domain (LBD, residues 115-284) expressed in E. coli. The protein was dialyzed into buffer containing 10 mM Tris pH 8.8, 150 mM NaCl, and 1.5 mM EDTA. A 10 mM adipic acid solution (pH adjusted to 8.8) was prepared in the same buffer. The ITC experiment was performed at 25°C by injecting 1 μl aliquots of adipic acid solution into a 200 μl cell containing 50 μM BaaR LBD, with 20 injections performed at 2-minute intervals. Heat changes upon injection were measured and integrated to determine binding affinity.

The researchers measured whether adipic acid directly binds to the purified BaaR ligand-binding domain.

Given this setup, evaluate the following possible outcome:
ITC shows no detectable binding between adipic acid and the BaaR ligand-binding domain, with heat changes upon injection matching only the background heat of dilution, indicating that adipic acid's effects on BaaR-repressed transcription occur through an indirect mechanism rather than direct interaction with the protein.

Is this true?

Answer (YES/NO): YES